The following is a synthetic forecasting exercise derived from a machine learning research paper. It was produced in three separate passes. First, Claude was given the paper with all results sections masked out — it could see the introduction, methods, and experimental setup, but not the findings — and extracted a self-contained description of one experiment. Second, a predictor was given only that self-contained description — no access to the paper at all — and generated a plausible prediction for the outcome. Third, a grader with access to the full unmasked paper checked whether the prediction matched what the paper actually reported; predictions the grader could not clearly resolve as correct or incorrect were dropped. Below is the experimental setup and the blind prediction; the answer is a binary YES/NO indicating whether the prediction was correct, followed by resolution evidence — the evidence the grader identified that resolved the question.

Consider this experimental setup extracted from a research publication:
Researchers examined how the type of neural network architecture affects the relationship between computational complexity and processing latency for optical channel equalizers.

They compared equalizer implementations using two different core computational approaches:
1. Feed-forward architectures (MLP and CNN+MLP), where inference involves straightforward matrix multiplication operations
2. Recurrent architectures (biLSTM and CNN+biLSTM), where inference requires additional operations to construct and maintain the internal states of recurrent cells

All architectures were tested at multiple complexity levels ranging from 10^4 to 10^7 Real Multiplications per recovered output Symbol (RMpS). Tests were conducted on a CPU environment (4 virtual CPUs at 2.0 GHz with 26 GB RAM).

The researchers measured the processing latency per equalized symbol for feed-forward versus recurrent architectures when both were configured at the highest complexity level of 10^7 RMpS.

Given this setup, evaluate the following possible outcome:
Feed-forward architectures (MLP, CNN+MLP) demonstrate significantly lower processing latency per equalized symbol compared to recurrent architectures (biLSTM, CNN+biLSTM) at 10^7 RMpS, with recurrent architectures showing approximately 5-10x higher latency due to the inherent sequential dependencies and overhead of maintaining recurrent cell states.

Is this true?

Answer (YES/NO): NO